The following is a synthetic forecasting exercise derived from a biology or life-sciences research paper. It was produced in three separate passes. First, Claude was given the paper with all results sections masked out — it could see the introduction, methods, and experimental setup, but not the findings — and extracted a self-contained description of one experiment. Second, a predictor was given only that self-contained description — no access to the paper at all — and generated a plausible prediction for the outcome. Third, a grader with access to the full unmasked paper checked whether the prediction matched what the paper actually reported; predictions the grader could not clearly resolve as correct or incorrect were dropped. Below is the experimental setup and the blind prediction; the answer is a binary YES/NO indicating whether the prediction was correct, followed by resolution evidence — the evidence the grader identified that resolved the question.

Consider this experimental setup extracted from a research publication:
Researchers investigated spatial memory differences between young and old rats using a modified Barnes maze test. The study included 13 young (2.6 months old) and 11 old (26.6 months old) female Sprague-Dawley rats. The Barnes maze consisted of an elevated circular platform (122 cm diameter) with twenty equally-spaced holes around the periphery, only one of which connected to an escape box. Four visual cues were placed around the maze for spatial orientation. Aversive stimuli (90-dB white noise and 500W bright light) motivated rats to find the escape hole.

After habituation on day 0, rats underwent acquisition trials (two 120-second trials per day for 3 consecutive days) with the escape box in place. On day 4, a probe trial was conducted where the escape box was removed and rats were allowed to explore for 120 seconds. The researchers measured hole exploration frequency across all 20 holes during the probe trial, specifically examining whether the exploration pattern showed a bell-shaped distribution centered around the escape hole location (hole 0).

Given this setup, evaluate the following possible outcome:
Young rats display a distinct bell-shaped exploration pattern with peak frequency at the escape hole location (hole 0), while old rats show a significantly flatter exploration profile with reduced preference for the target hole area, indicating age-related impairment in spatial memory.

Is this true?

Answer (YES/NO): YES